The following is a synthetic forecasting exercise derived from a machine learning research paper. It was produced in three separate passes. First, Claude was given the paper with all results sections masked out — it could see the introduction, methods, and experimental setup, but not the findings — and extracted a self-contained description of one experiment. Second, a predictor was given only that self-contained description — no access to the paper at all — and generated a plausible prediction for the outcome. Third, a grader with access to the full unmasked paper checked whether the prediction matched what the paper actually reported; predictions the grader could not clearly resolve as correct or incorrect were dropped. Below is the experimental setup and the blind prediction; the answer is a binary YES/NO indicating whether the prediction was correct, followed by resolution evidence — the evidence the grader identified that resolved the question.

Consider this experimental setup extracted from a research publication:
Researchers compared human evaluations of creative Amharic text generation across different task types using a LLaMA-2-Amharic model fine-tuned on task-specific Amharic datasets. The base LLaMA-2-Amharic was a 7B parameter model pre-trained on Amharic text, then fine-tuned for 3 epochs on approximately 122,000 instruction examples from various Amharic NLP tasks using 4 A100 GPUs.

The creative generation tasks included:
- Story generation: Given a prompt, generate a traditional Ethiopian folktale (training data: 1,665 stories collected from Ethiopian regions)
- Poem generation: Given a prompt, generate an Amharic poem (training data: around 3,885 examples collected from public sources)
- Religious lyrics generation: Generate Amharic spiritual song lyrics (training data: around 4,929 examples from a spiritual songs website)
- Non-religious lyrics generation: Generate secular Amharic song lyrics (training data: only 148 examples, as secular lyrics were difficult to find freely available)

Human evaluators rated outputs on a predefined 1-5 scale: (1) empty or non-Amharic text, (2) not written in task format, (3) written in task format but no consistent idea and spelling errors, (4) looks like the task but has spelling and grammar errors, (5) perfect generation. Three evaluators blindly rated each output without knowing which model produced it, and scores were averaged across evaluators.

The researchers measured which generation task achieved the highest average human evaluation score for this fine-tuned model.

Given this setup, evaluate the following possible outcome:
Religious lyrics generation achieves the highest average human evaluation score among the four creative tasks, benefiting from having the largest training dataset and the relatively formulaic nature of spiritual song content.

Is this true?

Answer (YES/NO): NO